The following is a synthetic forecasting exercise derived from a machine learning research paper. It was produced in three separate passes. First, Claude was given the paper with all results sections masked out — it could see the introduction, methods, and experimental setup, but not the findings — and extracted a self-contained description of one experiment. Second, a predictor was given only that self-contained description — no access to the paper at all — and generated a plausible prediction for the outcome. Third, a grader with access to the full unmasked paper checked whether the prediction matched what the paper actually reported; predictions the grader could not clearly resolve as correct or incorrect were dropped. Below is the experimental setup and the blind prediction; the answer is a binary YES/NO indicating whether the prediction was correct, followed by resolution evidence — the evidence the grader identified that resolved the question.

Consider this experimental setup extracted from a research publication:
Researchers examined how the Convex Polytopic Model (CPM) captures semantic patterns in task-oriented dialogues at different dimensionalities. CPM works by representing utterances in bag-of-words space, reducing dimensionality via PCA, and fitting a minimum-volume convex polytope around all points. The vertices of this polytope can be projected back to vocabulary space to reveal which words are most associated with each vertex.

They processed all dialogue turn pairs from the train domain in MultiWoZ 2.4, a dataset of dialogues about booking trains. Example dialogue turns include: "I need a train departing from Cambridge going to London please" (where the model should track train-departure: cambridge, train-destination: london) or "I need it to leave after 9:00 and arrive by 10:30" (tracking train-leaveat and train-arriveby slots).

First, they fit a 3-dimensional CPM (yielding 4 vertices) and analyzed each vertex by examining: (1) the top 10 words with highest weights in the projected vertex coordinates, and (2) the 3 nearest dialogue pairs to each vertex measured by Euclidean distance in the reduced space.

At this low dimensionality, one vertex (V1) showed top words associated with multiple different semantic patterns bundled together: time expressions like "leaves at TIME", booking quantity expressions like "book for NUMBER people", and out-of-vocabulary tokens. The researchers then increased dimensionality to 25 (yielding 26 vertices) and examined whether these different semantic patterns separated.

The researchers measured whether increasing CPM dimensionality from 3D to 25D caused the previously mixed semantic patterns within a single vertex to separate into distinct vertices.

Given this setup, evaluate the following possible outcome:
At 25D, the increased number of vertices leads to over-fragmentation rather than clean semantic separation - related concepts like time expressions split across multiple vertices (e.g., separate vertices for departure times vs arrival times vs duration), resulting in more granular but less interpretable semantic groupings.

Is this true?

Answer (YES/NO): NO